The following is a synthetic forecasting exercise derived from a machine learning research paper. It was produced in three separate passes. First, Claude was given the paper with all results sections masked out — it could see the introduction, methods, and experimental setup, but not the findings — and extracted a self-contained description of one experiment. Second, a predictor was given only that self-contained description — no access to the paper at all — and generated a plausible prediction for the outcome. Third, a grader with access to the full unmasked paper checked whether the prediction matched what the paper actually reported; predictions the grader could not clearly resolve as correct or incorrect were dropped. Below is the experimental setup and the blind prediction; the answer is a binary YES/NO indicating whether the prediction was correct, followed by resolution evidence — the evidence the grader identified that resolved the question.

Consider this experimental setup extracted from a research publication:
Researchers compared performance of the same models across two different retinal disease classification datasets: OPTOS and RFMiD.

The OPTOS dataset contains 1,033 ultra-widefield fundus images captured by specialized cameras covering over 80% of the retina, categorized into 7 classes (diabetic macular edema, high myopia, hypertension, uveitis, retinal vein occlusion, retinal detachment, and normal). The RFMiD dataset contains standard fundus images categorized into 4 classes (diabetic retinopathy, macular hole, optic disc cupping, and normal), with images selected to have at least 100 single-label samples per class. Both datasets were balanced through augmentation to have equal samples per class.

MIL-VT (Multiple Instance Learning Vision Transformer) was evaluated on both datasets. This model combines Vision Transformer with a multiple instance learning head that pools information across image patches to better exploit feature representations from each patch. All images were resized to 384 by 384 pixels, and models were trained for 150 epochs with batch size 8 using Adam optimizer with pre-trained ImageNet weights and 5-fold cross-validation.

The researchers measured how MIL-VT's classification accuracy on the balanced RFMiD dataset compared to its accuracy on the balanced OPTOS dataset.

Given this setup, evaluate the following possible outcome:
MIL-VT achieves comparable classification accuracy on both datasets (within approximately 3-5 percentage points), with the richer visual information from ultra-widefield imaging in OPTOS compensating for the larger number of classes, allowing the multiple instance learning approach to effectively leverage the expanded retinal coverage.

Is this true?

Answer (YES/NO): NO